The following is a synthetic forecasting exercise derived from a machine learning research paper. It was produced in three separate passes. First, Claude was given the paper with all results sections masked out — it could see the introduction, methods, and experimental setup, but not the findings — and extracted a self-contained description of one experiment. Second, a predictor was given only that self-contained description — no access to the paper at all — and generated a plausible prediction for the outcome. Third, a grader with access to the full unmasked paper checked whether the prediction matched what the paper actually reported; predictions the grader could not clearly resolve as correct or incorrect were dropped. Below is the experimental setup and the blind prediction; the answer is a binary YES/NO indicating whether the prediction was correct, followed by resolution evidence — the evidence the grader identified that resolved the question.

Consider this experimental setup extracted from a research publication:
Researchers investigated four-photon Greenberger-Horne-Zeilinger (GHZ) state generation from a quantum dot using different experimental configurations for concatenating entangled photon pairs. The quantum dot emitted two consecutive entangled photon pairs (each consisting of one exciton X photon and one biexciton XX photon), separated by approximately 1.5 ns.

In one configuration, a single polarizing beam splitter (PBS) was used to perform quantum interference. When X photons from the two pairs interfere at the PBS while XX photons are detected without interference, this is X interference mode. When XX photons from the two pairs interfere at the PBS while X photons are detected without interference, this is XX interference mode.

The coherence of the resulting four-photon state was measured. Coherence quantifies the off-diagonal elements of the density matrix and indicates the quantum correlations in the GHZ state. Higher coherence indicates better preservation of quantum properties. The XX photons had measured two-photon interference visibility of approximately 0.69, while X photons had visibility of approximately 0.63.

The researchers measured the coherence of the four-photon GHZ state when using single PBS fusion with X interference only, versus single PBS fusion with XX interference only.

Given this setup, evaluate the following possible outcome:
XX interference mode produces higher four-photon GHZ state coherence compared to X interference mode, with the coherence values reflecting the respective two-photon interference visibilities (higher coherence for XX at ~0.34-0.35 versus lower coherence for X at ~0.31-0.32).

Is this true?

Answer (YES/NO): NO